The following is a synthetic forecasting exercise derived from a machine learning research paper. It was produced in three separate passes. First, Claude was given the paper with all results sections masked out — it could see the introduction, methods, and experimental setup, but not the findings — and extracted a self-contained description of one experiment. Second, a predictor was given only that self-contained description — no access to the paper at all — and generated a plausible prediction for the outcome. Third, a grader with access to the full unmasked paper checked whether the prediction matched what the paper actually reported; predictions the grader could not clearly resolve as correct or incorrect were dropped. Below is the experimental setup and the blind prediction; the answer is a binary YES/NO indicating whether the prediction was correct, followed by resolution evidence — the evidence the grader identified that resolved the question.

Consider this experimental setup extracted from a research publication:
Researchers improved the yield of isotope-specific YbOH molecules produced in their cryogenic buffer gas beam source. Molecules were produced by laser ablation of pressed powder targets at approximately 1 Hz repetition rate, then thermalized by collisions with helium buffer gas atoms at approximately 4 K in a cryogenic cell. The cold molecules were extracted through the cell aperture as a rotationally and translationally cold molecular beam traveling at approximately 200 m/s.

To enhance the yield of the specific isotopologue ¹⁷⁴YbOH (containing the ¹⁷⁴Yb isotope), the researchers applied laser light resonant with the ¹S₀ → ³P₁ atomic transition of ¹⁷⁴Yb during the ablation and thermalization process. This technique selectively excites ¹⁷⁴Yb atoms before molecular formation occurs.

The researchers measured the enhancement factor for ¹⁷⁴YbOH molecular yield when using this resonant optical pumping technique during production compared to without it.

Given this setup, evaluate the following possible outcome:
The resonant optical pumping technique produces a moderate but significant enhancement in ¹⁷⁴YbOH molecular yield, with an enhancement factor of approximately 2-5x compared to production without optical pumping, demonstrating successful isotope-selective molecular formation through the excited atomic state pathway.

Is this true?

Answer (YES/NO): NO